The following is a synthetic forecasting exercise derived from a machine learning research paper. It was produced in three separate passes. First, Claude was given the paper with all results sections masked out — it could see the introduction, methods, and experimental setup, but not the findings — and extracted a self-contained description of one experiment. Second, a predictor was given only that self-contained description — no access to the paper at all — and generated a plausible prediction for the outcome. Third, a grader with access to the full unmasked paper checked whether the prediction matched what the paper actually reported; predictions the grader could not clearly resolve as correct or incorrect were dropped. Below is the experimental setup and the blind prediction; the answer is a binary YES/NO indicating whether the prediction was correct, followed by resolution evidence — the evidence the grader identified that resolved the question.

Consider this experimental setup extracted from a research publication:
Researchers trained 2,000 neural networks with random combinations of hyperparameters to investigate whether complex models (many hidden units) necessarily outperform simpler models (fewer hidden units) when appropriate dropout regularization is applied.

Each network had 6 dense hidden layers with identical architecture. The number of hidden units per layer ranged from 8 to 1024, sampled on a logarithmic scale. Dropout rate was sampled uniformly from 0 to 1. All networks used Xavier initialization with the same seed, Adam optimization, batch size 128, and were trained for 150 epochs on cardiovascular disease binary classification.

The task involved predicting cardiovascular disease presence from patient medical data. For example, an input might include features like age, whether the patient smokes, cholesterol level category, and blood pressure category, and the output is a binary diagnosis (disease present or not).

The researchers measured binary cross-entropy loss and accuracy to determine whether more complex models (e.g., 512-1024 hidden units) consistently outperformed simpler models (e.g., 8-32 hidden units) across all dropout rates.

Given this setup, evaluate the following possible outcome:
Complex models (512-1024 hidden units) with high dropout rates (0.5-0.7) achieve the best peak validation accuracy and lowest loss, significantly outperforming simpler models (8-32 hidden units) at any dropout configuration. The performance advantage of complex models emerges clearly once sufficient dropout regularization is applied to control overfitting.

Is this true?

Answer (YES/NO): NO